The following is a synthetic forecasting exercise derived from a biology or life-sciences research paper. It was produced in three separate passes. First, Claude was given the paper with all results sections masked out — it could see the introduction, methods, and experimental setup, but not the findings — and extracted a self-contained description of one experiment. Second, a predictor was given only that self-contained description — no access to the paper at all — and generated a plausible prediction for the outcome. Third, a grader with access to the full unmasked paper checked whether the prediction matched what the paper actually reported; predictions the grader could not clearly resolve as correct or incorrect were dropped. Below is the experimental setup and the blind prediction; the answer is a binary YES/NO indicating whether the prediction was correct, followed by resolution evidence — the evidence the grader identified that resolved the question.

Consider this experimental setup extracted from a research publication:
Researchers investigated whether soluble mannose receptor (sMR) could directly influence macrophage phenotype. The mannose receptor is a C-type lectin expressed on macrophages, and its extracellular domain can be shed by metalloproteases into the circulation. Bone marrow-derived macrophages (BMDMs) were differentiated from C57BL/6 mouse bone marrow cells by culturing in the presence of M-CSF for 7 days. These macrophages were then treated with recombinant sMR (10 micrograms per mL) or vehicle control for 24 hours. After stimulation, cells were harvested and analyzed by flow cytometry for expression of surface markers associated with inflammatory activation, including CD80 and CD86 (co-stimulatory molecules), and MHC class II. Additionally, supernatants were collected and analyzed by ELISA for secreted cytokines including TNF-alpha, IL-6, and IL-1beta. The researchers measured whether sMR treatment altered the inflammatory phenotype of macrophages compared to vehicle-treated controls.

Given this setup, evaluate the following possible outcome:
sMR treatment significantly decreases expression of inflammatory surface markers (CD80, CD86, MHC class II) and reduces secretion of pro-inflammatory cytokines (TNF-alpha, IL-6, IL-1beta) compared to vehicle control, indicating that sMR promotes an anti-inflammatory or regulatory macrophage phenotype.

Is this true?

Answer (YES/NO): NO